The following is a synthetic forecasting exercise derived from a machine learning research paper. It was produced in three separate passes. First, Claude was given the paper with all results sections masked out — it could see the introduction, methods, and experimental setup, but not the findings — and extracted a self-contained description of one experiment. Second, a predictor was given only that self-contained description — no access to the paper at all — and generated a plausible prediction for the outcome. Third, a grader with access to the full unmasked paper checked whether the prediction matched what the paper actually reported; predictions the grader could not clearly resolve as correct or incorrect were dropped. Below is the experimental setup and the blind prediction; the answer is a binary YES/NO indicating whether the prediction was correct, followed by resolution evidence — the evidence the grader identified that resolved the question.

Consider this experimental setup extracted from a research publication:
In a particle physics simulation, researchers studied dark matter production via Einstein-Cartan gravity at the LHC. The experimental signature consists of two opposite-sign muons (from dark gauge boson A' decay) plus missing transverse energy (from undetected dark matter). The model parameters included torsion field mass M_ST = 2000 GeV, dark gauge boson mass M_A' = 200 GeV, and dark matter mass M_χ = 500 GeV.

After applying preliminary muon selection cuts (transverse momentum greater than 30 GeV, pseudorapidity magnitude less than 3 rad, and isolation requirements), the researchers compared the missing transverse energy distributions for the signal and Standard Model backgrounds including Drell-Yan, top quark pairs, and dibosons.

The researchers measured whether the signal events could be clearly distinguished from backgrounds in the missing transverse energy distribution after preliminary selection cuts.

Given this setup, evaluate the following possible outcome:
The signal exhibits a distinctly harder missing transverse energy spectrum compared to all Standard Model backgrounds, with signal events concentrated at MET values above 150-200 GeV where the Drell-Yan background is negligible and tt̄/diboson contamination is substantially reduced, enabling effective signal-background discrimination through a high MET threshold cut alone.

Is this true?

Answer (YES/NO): NO